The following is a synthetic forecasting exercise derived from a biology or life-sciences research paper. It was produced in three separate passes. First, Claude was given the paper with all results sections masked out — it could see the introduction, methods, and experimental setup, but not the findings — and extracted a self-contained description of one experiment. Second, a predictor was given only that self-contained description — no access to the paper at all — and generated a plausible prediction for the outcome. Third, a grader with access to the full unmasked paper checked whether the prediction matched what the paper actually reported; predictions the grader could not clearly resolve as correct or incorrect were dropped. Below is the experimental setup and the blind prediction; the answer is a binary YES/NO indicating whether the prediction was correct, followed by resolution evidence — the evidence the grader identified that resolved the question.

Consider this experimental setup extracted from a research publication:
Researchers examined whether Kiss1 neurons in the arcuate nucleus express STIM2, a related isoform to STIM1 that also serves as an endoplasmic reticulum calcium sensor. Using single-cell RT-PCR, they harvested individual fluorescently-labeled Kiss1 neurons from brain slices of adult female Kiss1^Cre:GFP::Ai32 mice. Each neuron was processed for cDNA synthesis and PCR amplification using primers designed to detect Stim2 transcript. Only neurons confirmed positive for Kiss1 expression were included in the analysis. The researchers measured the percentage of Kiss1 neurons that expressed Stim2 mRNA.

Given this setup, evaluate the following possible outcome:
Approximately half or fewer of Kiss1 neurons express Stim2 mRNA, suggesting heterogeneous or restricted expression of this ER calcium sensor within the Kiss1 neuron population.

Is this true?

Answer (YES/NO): NO